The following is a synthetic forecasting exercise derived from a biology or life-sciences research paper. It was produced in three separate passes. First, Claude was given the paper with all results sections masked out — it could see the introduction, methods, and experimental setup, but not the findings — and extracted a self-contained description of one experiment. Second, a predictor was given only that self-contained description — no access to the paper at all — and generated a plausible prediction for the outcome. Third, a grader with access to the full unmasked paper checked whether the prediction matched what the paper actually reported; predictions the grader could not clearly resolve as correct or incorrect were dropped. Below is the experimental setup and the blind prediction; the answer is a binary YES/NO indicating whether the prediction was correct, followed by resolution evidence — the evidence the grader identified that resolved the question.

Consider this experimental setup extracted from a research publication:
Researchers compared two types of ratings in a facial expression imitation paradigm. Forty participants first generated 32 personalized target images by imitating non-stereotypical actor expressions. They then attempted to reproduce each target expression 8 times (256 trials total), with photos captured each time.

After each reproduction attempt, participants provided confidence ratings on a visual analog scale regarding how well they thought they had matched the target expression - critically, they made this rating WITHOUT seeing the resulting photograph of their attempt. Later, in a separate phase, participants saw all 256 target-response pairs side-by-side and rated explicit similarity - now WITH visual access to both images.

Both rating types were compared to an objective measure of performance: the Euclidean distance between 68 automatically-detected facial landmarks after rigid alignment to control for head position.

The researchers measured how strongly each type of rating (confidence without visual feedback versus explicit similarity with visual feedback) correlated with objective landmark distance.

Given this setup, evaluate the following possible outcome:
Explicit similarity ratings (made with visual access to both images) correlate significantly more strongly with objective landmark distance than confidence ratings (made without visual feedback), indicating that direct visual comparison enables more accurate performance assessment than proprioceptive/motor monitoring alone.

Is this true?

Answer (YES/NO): YES